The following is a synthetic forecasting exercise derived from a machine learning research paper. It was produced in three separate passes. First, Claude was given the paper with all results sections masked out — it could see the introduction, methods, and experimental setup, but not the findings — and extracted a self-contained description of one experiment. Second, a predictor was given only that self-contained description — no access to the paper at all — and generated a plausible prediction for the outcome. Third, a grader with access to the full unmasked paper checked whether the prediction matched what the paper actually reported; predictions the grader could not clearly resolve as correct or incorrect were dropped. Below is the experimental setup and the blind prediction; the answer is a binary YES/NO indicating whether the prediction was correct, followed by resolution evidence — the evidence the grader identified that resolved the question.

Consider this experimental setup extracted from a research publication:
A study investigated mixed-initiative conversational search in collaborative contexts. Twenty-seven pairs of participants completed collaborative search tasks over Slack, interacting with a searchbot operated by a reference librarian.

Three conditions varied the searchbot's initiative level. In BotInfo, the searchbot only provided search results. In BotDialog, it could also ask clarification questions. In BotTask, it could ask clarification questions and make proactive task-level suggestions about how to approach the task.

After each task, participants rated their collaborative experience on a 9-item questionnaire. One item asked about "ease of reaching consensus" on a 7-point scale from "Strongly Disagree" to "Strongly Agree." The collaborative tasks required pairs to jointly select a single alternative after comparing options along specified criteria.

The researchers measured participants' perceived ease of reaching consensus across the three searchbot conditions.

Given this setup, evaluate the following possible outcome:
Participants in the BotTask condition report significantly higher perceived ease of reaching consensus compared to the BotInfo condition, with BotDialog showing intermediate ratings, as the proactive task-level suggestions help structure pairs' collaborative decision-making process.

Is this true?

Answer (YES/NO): NO